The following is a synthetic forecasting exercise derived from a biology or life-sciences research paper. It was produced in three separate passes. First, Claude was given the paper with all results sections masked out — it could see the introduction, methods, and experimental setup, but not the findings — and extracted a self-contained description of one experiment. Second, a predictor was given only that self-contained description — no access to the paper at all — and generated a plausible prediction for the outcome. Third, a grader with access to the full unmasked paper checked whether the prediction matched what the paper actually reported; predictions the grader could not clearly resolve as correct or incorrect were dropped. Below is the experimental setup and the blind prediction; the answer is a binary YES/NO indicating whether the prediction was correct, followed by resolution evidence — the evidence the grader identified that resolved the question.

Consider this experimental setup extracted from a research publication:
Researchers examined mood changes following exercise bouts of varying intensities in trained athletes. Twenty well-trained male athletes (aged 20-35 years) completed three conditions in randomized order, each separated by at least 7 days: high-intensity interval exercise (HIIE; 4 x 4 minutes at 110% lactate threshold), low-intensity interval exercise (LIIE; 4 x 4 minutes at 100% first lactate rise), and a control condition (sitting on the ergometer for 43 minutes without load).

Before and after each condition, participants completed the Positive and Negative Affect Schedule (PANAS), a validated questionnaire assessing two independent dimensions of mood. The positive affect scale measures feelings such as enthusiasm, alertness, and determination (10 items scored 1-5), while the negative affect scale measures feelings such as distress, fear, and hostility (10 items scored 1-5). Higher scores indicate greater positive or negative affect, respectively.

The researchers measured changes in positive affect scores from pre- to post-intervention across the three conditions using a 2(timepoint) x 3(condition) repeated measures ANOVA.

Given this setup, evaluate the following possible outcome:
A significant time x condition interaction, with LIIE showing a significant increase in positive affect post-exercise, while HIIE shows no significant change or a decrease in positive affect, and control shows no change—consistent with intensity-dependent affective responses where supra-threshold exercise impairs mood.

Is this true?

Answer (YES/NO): NO